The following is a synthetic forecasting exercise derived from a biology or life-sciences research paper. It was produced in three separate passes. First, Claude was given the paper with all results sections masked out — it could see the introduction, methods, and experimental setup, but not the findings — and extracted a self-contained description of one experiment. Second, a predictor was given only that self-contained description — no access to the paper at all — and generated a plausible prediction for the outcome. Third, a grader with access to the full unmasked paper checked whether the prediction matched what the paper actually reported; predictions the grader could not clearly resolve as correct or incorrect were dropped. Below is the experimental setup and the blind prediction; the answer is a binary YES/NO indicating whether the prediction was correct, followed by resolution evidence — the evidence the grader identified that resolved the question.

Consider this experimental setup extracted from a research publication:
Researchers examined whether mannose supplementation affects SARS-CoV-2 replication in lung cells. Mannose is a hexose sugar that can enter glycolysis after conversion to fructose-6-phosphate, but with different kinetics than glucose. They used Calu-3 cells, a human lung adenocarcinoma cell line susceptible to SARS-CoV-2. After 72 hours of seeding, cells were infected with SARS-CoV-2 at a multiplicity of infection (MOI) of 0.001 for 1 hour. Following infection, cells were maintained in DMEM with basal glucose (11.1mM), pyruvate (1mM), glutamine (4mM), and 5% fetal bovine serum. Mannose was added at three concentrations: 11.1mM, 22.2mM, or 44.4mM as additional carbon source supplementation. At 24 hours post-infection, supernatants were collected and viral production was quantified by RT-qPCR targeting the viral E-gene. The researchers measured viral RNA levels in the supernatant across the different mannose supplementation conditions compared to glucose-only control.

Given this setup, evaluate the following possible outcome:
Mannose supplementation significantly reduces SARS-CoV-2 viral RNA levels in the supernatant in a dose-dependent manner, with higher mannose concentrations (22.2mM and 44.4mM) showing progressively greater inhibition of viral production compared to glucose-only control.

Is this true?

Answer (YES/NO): NO